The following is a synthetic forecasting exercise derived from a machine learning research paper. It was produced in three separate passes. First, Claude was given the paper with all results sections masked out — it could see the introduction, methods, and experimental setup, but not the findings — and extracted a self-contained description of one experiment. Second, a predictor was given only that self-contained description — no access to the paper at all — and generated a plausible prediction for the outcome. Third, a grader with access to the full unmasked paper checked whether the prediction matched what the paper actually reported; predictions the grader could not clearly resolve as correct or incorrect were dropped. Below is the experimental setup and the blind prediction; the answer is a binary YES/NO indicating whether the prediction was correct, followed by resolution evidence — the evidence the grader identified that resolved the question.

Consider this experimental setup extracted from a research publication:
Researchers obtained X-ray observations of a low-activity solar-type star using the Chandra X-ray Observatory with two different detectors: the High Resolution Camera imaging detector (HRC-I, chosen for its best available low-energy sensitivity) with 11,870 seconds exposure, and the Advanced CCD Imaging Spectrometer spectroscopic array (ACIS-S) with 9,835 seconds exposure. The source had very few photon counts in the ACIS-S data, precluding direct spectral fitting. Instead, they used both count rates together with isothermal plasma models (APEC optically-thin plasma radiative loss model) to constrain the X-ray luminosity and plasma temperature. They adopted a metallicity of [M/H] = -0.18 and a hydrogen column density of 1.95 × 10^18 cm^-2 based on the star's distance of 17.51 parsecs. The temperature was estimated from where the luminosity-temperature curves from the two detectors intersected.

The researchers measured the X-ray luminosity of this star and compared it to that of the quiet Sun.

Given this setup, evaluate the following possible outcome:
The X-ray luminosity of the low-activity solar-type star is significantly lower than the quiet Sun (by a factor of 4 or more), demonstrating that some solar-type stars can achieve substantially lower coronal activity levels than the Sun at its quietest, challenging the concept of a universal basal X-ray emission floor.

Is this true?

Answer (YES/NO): NO